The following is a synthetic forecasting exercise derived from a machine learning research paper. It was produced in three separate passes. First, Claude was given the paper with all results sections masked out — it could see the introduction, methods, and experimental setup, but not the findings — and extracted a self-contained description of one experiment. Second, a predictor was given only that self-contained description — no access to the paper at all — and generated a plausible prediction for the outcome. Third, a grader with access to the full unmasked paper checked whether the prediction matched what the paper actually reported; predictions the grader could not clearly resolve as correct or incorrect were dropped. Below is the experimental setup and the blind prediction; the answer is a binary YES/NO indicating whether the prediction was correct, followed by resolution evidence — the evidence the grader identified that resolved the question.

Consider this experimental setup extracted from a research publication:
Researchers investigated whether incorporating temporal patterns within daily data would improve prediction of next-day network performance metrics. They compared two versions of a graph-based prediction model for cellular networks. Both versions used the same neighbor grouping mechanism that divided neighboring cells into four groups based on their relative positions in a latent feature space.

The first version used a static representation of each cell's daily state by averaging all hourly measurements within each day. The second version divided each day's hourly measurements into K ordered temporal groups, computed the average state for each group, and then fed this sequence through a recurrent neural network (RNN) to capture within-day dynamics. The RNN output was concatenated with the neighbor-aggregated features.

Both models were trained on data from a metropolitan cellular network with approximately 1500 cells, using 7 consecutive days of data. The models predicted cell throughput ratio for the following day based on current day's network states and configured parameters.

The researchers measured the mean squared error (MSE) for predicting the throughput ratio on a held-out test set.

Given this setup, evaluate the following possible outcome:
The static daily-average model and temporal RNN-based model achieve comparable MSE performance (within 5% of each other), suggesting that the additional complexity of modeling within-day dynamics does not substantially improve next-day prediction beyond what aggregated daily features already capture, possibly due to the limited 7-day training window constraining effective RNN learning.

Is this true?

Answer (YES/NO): NO